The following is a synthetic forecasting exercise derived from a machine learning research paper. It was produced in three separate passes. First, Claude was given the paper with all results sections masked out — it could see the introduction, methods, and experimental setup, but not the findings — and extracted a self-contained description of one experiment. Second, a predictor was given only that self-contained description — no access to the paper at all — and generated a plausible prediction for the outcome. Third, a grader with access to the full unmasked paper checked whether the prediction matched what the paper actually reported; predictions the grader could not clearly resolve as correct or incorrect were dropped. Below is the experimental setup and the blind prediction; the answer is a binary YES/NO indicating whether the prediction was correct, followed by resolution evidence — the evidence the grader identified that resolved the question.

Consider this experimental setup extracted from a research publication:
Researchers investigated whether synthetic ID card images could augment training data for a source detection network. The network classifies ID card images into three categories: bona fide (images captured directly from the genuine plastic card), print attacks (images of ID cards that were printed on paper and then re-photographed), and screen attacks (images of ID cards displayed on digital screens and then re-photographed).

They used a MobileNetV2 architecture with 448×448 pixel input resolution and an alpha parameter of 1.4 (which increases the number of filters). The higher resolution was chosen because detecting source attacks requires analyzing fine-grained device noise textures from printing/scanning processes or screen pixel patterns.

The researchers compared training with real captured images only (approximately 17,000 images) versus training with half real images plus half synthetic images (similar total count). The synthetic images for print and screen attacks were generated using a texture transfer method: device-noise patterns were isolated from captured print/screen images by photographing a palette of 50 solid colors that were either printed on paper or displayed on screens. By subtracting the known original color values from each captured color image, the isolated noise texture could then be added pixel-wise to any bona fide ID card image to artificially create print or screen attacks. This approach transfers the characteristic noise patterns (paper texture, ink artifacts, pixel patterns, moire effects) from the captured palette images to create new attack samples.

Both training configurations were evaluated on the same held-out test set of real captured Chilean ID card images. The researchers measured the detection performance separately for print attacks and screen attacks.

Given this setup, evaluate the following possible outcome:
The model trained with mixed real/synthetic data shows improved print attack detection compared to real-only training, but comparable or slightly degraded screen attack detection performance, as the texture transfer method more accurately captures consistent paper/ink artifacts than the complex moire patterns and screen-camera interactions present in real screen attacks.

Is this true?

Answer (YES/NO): NO